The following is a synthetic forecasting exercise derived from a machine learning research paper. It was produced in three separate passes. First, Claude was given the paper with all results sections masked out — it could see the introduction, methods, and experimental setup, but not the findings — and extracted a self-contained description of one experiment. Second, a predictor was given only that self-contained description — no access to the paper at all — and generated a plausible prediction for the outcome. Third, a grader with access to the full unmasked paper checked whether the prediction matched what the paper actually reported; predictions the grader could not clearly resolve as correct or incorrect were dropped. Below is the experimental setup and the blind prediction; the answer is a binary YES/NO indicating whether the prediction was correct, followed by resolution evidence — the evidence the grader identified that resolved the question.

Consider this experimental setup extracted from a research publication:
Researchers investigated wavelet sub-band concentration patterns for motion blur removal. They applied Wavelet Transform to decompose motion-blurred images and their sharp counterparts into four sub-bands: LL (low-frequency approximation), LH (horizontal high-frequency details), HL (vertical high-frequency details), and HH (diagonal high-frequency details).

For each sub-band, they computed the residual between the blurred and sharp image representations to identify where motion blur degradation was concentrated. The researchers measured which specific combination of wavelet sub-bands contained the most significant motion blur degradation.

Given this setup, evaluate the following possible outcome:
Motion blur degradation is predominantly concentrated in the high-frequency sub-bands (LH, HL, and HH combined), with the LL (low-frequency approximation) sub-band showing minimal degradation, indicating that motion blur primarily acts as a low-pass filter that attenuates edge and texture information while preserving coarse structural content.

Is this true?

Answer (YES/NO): NO